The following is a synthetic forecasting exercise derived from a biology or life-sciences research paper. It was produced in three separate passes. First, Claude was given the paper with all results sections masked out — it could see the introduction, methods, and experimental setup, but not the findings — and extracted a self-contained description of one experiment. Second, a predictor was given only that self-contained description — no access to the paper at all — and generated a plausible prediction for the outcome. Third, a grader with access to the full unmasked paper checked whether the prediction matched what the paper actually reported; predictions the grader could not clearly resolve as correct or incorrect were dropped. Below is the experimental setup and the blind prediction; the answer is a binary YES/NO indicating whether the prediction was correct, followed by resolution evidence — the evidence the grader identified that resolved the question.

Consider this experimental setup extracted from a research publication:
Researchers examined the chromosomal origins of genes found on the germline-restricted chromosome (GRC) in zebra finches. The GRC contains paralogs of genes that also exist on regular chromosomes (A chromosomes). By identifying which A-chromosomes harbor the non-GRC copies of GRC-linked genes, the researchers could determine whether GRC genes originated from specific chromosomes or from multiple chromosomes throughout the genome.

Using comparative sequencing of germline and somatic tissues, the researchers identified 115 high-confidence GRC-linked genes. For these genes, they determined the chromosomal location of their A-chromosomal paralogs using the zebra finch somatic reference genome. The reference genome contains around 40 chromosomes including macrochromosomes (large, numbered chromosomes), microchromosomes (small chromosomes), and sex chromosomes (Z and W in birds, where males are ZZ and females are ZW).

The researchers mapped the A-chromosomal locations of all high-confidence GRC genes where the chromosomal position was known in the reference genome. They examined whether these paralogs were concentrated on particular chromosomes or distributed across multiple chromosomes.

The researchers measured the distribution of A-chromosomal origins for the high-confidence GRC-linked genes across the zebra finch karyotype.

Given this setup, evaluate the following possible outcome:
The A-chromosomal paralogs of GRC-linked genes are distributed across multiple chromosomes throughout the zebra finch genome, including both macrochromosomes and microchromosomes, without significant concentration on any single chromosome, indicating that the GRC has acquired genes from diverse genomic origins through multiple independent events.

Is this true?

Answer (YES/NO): YES